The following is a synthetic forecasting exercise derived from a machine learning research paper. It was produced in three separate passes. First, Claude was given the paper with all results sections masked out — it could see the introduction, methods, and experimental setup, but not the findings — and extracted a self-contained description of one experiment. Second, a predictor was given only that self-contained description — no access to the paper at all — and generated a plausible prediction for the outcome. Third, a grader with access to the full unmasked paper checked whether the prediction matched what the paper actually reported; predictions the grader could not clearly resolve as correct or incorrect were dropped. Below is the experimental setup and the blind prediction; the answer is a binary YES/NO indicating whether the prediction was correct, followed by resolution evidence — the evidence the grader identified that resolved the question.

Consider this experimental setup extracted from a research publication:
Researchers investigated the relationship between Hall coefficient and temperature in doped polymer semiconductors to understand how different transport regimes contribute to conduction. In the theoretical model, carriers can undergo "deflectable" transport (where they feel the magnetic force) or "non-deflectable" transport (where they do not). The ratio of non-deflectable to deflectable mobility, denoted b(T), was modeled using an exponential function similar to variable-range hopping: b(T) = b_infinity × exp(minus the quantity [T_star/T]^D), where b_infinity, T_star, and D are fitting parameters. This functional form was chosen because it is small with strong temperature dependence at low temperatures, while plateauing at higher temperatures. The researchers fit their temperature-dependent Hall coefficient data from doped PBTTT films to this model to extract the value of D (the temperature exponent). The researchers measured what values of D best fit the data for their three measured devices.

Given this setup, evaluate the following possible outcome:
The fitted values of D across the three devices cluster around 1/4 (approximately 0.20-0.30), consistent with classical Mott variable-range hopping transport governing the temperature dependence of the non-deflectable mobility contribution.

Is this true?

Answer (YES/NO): YES